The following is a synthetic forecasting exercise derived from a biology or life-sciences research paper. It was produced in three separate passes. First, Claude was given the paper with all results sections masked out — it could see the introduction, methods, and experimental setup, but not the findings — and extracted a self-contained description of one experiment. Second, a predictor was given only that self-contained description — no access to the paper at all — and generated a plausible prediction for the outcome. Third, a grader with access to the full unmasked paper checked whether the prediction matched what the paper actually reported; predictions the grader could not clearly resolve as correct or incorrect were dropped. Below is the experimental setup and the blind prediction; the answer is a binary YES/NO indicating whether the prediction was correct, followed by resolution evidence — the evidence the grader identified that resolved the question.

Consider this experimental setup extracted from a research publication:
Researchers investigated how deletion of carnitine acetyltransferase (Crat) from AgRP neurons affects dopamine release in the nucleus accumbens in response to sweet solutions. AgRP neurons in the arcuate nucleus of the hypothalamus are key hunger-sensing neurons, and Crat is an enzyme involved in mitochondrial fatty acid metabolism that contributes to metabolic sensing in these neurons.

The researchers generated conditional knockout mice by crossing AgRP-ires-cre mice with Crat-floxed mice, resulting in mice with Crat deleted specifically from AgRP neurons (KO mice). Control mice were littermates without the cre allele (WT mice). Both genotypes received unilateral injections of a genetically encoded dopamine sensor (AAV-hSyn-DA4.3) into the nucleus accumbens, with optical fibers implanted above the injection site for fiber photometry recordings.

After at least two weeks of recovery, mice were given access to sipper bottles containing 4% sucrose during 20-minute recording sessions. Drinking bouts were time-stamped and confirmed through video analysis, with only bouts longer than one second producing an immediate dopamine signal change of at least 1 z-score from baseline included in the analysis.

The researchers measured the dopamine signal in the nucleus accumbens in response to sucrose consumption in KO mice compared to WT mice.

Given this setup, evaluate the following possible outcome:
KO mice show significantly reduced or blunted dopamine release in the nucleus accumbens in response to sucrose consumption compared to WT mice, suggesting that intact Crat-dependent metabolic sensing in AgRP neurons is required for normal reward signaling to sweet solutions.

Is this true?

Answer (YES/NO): YES